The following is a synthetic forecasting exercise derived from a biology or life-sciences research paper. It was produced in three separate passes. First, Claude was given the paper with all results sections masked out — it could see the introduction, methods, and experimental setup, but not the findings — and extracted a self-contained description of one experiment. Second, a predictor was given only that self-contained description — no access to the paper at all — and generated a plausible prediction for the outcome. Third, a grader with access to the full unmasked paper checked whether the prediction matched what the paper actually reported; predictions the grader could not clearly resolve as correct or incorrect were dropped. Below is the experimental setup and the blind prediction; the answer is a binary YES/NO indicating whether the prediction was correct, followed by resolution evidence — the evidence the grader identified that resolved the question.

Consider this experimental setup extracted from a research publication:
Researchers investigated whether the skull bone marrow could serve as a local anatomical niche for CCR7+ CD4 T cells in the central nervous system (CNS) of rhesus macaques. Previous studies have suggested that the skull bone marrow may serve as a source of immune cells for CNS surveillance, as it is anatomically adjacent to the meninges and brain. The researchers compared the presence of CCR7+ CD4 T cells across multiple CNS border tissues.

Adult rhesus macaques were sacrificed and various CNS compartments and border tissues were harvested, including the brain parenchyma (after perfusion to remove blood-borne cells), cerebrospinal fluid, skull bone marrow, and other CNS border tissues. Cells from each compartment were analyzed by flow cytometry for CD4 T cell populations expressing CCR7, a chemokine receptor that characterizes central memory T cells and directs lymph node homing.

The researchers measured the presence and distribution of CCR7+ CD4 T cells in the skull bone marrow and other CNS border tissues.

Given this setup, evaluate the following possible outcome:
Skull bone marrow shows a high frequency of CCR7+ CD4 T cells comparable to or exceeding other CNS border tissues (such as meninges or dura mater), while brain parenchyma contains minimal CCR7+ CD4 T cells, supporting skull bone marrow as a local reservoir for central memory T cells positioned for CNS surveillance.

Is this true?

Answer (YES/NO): NO